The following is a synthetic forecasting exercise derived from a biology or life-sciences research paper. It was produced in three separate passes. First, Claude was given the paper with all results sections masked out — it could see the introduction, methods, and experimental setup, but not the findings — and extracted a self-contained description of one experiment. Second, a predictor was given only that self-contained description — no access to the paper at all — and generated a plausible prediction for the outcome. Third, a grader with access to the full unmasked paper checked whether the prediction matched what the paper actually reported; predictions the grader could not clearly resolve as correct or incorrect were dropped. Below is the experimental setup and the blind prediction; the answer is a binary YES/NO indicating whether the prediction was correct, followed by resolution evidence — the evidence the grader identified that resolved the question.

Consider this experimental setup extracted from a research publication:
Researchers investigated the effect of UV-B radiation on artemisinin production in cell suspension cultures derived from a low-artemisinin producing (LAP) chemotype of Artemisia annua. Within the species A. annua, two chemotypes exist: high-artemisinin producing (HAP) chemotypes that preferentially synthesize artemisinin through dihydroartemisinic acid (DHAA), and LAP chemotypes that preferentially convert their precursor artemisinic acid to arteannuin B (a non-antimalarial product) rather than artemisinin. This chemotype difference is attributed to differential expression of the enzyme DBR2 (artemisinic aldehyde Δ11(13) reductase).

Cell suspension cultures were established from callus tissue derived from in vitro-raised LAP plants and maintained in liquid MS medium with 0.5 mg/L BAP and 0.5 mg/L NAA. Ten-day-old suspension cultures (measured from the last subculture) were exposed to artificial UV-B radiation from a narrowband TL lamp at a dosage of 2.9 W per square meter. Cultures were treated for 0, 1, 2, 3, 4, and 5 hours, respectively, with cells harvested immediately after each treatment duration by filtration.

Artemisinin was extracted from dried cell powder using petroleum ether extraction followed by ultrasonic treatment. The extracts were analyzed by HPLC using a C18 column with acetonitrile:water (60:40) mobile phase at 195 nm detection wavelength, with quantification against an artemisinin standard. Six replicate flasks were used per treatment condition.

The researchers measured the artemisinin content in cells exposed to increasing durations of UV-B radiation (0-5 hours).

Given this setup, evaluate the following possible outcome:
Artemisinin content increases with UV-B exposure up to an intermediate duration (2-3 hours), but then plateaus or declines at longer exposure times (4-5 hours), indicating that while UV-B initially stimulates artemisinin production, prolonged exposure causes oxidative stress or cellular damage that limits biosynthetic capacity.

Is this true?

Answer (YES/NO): NO